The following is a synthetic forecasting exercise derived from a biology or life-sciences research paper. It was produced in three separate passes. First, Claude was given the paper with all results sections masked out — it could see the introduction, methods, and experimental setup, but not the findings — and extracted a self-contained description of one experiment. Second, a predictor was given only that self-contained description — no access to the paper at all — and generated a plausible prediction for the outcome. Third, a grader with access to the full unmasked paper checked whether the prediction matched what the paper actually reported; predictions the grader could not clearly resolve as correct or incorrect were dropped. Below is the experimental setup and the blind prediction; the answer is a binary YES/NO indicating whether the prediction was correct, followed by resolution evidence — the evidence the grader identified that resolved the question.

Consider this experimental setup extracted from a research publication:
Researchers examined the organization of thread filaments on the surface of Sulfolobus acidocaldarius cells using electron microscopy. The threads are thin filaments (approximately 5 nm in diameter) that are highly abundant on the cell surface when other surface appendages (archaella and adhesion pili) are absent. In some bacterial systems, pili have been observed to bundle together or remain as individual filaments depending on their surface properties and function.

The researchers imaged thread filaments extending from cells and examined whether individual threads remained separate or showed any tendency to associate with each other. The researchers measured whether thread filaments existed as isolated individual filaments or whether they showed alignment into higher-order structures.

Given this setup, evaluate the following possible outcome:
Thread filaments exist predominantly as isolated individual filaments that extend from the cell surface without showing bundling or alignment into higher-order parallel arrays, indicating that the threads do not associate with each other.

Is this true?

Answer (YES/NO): NO